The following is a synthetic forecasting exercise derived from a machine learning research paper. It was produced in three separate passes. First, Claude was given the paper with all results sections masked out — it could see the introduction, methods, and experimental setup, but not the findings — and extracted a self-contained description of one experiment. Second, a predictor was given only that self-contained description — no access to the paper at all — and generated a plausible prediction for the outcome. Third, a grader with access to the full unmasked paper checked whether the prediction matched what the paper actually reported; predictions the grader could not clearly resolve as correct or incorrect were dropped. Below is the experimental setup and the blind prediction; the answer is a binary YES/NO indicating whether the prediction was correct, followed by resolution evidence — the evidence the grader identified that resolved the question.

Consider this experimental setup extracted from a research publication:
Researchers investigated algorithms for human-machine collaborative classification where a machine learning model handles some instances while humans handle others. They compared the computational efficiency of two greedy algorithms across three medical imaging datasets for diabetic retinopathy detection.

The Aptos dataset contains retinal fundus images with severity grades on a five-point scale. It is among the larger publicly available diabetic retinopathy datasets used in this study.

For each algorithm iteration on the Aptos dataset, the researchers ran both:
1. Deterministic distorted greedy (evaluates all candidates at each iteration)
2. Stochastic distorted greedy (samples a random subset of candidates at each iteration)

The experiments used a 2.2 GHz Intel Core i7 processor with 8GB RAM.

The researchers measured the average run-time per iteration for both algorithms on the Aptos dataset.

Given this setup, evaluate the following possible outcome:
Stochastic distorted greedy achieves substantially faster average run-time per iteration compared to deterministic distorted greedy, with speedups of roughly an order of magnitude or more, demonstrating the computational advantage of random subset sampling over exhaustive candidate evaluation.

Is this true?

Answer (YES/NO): YES